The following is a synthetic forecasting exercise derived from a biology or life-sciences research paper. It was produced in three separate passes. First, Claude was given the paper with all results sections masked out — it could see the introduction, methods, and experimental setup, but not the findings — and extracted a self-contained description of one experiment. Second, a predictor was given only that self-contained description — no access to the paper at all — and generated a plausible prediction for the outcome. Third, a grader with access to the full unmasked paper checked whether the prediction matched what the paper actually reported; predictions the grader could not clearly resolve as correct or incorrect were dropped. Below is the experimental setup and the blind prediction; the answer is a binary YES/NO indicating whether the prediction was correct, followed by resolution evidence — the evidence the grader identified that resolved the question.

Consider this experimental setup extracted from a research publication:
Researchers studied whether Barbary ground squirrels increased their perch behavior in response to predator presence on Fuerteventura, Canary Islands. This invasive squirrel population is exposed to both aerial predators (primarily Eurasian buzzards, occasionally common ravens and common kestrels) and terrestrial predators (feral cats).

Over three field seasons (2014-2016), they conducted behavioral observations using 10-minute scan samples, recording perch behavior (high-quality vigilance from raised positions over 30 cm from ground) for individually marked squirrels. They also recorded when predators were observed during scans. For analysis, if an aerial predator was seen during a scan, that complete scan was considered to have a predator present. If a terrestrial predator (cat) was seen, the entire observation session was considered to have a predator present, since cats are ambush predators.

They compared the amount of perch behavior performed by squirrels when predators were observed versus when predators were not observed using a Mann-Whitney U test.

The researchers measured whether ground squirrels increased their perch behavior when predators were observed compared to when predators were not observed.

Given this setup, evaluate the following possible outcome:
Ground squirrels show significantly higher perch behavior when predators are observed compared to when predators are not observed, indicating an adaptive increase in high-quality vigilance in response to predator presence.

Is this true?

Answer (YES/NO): YES